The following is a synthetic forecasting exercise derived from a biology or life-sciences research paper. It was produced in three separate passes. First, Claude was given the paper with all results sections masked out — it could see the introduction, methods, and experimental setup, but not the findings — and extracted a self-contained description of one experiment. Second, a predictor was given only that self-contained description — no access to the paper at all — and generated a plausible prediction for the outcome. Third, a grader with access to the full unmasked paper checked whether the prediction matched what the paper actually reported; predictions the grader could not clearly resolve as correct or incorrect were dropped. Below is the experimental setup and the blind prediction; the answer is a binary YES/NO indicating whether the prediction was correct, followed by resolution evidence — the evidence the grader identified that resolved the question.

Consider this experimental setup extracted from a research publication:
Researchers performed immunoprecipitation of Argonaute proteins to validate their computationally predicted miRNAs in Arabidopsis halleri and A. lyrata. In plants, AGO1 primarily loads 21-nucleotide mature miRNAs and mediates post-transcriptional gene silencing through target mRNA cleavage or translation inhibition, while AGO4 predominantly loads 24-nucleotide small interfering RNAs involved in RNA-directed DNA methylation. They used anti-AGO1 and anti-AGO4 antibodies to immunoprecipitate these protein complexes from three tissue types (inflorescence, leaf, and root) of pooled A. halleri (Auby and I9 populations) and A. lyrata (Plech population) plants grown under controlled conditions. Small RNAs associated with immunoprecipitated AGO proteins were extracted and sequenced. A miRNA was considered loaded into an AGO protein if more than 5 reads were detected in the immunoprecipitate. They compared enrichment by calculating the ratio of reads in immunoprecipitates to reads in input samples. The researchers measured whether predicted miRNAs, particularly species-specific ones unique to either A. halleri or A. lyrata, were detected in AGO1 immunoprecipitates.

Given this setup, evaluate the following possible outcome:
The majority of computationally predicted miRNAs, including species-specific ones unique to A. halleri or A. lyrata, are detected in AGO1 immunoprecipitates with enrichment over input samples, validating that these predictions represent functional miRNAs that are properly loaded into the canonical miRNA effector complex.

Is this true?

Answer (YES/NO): NO